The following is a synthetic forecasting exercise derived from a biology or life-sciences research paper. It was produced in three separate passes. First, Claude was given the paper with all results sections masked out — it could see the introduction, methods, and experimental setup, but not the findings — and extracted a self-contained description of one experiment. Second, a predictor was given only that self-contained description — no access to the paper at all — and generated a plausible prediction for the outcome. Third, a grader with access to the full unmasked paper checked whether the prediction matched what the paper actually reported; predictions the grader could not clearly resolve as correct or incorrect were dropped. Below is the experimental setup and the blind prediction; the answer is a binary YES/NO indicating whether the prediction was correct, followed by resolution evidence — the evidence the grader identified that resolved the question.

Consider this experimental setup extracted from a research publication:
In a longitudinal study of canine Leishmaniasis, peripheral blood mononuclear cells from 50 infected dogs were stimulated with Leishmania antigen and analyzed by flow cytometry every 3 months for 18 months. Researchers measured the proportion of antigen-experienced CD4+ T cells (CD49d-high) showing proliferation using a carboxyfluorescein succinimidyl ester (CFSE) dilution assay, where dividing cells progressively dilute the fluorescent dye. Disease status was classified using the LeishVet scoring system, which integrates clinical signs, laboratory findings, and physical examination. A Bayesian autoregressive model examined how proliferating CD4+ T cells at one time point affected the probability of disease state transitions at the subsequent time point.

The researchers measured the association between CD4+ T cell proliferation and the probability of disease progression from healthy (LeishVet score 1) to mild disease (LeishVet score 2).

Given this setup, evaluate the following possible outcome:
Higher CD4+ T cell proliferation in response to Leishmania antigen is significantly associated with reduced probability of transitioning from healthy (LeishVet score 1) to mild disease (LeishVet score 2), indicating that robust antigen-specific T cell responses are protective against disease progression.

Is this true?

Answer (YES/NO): YES